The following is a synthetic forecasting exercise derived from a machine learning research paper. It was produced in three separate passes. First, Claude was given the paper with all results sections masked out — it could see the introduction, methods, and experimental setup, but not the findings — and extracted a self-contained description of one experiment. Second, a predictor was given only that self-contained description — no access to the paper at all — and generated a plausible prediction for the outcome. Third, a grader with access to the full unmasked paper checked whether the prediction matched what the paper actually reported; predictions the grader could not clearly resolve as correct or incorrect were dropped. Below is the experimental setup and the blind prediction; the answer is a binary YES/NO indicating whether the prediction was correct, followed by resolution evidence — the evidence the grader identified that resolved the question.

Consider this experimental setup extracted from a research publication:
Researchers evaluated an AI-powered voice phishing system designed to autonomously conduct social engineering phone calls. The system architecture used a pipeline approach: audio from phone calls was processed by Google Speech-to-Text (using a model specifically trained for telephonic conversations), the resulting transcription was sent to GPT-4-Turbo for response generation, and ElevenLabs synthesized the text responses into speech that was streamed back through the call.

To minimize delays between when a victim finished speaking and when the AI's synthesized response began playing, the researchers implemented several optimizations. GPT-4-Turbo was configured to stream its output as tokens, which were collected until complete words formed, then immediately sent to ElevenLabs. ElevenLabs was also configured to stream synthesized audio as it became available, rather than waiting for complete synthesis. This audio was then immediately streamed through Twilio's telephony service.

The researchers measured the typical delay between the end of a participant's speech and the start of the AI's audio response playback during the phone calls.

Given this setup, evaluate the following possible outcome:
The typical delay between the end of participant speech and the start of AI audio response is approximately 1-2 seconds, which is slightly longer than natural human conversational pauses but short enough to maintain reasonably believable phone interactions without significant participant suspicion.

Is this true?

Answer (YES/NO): NO